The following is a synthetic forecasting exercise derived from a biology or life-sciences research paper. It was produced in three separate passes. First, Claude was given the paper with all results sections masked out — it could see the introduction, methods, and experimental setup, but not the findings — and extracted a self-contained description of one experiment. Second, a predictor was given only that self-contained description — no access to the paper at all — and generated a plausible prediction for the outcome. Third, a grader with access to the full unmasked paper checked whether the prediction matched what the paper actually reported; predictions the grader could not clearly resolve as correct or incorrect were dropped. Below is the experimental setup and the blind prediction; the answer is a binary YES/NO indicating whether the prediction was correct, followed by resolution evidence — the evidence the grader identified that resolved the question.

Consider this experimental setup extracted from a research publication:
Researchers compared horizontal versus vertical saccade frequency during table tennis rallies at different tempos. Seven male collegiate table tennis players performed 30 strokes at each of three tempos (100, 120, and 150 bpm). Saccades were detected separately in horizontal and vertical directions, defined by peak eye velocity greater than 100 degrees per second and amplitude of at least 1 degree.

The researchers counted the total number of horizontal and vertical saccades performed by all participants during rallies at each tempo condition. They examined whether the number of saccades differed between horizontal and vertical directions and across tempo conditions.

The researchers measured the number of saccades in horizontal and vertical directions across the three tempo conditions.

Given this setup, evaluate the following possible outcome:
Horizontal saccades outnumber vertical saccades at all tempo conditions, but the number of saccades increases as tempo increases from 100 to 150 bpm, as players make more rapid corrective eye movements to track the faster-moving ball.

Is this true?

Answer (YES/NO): NO